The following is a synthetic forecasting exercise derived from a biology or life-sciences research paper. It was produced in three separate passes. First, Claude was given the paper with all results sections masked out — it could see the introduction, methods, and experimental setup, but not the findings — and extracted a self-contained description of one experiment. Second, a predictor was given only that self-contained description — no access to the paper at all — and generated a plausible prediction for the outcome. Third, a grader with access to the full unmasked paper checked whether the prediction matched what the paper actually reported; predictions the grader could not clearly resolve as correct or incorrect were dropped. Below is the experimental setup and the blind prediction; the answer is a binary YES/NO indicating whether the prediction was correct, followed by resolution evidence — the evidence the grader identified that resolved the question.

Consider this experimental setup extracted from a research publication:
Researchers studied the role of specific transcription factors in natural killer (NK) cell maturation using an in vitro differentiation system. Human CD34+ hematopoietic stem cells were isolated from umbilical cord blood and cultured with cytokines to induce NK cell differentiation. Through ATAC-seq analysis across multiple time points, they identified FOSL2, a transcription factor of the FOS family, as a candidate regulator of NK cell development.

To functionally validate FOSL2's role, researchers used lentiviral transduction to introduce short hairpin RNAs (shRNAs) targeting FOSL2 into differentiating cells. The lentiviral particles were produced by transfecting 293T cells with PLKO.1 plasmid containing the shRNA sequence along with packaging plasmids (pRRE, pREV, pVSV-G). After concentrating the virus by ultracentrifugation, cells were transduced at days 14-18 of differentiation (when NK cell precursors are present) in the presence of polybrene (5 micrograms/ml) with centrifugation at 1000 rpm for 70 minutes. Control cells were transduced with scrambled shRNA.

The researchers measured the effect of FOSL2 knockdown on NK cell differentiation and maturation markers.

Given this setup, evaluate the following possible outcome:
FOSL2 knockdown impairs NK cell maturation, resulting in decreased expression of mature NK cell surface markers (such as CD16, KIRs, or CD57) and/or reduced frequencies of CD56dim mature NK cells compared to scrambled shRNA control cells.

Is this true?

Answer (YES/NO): NO